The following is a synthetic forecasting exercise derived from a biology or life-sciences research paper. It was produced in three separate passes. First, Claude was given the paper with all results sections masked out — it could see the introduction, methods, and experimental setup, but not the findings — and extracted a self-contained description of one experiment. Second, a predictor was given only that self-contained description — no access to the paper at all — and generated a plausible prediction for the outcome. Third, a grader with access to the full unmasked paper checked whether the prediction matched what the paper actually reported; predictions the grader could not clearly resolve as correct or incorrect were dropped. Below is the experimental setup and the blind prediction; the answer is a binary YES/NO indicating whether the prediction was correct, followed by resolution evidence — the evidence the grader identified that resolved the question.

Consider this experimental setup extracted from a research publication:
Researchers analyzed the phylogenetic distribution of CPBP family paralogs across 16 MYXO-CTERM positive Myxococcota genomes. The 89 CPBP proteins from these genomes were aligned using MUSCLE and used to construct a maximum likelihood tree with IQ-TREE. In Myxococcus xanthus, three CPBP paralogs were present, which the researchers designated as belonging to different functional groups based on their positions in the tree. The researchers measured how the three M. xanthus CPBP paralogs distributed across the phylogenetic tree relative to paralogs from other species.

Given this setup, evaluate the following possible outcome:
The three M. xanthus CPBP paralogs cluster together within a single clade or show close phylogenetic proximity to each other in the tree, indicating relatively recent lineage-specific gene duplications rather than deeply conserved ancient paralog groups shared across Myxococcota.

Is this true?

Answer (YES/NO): NO